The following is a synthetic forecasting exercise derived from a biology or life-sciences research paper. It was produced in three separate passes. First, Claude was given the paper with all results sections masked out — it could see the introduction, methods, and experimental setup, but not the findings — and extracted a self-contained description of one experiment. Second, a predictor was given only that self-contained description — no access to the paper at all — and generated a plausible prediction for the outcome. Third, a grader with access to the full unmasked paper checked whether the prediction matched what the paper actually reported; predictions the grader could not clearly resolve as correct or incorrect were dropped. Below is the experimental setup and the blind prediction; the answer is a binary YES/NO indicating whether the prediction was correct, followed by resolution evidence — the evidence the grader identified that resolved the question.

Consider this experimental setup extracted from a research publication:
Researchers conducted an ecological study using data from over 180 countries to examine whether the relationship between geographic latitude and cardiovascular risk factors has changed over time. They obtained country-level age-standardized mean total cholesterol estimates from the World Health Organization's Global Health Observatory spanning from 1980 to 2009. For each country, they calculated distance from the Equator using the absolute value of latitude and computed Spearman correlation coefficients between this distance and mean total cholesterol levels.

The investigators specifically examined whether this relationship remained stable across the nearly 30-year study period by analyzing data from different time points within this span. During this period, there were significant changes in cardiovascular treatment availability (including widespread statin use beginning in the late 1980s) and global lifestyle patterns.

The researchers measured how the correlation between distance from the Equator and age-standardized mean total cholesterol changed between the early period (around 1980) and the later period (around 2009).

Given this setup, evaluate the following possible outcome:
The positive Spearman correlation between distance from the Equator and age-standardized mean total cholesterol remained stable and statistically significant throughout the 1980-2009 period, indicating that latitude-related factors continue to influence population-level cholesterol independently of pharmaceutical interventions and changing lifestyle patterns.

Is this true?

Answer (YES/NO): YES